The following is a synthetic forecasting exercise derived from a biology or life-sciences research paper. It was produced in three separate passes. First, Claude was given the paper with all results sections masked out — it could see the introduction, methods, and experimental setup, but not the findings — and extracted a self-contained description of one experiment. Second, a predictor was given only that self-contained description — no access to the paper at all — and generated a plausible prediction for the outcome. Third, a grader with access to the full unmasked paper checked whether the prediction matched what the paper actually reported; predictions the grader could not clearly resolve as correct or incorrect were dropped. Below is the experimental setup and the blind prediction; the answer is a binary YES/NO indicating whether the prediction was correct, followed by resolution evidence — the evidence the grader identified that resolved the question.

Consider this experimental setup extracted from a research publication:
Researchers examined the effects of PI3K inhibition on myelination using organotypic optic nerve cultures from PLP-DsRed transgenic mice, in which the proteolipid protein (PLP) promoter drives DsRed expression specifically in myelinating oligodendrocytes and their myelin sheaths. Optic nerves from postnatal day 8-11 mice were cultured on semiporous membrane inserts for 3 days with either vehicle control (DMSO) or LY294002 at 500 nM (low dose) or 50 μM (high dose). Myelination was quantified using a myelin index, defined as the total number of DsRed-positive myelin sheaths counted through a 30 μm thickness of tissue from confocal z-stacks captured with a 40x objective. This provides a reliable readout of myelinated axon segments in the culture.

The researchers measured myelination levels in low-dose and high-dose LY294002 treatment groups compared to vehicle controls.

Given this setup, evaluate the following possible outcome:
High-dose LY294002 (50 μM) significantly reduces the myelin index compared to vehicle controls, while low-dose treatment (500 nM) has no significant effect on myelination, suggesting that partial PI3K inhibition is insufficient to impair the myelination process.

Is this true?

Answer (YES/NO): NO